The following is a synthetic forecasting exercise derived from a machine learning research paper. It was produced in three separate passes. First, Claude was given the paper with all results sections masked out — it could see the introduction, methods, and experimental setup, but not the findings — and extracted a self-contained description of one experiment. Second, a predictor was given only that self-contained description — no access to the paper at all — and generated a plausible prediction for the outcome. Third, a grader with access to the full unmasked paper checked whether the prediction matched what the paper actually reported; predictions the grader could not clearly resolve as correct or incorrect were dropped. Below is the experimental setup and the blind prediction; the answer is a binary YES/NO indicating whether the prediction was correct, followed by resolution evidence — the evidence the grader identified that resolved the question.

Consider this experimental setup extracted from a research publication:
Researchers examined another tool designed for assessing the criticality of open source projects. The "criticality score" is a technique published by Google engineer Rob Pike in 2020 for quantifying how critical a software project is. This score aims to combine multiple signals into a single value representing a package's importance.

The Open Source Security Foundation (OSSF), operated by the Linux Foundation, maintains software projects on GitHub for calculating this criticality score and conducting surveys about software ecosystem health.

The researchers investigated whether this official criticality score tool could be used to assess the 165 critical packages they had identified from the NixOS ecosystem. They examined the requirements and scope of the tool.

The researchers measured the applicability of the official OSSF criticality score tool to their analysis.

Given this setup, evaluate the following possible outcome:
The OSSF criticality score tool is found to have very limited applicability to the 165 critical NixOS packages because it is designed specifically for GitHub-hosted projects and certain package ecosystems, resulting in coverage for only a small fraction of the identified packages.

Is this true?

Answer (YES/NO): YES